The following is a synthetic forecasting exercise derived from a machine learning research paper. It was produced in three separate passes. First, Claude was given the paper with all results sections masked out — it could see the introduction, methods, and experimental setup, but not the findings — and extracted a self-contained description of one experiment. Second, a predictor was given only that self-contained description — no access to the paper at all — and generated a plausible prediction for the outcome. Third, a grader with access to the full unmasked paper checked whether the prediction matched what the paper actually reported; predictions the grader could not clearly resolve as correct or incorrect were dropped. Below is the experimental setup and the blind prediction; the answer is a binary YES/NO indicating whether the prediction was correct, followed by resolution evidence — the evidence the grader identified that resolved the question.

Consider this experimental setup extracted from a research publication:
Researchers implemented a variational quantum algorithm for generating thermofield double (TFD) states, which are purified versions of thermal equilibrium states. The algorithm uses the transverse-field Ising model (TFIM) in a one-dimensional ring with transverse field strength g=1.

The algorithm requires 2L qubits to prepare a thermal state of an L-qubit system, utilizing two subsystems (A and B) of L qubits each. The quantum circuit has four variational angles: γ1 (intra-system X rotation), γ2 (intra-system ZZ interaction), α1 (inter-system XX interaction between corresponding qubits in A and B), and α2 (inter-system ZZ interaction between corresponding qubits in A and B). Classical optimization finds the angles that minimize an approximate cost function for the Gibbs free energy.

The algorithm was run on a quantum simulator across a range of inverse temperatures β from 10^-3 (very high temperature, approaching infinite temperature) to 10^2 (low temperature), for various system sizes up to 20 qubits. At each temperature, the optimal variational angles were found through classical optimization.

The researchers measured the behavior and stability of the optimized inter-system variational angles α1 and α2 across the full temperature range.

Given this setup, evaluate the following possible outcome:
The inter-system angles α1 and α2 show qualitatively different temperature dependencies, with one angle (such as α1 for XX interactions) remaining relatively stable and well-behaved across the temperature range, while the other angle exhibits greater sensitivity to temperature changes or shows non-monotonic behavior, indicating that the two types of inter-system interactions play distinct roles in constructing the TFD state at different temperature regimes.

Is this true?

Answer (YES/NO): NO